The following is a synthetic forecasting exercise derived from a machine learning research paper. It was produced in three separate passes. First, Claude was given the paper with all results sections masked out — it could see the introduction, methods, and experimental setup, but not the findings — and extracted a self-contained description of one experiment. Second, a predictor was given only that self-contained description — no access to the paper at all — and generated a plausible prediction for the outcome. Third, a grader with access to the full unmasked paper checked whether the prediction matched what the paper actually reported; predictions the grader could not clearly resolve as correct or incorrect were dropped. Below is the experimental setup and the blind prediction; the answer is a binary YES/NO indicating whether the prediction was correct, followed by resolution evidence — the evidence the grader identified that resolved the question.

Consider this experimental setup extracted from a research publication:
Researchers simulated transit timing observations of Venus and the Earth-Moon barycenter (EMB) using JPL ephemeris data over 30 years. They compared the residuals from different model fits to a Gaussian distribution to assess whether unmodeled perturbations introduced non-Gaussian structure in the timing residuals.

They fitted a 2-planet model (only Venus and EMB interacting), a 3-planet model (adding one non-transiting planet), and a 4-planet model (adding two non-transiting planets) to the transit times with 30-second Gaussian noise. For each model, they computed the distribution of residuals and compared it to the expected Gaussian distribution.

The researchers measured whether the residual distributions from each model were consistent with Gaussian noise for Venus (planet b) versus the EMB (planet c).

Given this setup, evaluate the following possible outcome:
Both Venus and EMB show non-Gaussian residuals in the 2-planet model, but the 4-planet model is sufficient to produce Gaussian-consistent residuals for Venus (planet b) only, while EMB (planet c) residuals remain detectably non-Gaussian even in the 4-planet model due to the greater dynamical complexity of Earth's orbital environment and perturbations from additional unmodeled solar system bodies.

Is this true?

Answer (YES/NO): NO